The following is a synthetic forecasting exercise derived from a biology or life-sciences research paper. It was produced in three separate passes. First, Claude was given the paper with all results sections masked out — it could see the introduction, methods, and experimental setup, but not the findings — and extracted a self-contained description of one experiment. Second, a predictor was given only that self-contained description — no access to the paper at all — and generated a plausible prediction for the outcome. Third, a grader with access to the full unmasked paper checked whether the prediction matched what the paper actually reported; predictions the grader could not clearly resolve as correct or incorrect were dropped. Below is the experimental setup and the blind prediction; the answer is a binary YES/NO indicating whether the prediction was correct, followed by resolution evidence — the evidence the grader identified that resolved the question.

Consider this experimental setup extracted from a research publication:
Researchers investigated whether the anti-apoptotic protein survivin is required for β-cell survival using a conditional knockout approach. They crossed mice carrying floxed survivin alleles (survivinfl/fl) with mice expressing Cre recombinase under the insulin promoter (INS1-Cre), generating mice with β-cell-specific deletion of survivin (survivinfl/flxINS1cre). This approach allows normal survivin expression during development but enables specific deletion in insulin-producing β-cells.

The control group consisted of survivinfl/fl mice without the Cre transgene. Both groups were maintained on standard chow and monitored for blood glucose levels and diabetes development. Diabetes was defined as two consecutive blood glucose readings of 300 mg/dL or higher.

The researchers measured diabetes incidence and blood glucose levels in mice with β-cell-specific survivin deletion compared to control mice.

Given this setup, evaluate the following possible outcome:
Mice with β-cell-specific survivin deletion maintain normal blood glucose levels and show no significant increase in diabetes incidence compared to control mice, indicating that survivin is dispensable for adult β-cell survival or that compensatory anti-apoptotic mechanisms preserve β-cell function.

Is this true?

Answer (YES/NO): NO